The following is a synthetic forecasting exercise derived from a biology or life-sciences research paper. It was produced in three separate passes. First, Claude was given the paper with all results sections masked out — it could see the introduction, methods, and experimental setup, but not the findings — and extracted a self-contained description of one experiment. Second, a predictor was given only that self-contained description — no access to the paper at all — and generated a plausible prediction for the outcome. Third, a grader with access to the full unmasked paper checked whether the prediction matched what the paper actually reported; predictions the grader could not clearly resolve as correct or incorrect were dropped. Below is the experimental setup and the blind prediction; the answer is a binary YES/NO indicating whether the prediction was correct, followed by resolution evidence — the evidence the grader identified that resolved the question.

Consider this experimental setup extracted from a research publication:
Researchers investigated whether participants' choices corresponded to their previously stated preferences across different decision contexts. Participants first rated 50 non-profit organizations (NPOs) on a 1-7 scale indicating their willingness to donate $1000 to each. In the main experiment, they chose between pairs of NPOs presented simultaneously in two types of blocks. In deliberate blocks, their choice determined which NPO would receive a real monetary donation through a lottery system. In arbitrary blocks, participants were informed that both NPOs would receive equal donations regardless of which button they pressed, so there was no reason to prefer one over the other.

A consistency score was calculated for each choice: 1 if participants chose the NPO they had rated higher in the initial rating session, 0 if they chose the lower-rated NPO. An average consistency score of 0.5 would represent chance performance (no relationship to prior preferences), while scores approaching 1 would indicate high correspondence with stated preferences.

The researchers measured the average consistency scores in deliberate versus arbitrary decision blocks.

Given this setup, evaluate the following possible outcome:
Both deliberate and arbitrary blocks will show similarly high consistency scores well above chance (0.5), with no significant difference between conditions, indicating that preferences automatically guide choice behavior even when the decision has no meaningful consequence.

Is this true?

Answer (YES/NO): NO